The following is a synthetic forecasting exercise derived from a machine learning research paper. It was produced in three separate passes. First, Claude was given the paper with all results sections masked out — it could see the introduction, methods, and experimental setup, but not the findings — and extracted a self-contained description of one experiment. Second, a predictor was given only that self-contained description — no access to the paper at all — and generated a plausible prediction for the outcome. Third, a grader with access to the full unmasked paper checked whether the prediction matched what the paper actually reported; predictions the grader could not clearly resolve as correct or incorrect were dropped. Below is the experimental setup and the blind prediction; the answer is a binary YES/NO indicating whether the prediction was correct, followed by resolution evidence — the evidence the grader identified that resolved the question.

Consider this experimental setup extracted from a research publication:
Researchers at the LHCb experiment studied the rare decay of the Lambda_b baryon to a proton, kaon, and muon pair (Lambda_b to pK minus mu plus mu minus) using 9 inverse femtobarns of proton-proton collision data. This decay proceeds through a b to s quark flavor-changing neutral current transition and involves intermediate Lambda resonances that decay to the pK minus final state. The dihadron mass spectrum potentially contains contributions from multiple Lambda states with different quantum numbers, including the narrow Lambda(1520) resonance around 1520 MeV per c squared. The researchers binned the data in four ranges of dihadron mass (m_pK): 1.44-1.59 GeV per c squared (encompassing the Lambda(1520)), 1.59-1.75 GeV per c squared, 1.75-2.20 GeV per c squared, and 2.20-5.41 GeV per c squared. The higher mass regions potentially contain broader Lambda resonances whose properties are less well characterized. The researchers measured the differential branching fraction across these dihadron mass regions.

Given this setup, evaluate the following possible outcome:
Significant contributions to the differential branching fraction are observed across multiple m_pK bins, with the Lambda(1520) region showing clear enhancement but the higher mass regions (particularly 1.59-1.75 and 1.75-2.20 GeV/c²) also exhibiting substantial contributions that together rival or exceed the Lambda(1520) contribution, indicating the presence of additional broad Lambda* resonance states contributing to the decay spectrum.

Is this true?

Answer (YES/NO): YES